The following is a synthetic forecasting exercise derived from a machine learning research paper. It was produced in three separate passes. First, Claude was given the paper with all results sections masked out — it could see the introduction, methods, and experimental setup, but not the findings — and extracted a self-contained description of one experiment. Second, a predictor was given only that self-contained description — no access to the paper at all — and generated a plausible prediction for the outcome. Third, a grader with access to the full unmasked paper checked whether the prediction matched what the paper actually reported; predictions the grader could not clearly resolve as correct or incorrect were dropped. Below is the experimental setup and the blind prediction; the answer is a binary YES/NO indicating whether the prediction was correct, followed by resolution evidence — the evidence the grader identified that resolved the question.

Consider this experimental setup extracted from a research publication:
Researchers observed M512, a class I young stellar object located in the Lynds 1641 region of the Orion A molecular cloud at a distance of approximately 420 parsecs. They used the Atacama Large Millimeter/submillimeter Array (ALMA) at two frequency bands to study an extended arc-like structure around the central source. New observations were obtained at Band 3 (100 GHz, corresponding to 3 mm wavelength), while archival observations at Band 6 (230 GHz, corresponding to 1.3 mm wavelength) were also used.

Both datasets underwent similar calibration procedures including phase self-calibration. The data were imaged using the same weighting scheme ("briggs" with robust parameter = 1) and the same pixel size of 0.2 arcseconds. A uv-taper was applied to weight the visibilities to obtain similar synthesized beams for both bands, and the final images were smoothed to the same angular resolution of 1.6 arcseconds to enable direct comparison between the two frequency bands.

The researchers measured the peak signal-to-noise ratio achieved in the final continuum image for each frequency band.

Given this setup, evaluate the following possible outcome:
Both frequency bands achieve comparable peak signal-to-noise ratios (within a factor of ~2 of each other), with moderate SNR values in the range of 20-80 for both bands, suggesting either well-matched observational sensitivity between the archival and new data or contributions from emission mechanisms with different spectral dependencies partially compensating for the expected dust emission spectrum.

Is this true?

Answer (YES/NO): NO